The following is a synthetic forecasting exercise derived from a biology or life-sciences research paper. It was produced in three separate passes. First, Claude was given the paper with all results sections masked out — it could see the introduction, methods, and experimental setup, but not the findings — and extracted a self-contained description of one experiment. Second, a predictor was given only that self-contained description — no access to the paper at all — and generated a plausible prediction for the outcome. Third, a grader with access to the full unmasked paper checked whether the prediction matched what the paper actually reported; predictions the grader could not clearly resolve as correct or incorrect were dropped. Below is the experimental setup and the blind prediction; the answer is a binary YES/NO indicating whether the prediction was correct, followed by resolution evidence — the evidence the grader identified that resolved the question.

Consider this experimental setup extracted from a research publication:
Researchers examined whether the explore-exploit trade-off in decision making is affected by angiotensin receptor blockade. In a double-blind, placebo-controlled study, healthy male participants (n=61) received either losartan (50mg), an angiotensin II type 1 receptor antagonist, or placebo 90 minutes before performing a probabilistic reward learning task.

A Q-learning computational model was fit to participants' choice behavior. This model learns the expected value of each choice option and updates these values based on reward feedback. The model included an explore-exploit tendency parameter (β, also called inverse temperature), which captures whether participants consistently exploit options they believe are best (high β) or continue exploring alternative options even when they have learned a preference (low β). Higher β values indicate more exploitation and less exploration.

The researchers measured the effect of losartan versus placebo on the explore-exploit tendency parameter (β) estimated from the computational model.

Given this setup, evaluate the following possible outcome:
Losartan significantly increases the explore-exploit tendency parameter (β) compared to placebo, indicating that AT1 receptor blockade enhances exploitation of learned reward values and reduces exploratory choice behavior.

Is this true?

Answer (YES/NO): YES